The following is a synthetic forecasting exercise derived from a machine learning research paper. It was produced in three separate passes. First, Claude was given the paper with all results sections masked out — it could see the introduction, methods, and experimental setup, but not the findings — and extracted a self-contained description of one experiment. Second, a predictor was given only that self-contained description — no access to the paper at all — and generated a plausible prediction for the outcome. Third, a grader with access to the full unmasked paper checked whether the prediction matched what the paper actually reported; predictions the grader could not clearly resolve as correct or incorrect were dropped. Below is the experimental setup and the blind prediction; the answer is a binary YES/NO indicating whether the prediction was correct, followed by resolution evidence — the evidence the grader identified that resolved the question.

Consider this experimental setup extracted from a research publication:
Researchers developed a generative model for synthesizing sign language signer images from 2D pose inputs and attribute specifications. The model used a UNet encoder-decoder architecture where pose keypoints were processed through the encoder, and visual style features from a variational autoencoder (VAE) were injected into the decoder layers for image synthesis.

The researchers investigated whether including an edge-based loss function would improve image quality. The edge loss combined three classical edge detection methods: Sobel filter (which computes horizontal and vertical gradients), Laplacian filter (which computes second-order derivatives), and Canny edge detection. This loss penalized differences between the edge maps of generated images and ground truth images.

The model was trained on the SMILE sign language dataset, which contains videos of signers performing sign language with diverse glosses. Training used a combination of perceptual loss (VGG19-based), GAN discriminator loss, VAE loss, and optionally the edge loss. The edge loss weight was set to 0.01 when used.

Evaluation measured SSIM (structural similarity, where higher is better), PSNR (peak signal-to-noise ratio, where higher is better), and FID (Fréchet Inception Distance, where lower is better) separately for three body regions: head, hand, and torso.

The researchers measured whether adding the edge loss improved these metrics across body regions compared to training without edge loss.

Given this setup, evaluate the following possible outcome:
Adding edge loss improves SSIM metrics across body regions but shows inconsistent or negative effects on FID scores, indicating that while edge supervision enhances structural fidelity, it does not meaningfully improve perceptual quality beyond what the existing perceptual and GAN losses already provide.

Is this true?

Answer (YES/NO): NO